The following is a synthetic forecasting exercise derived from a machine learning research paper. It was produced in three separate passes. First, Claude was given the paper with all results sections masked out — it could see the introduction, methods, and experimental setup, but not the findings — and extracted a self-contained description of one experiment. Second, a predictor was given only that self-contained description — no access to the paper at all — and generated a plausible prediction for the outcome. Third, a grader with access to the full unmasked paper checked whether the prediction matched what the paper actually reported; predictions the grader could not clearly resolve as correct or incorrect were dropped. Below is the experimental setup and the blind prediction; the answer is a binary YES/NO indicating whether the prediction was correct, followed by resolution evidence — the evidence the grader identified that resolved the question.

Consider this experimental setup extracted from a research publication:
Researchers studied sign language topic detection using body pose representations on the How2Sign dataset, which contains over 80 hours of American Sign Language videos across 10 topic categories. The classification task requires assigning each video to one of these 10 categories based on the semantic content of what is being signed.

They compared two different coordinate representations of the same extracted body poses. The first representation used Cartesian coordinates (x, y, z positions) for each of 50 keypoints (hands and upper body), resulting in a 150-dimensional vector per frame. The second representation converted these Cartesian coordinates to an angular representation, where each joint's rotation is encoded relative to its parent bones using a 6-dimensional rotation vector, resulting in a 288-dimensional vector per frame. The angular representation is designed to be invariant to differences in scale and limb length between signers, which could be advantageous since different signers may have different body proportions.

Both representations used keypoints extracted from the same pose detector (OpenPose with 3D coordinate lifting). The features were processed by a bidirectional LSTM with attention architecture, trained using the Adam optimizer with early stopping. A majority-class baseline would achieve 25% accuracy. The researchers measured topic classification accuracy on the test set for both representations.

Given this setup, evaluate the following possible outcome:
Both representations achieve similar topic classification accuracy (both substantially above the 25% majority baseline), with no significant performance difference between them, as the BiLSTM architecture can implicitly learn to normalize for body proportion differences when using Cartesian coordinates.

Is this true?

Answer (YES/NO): YES